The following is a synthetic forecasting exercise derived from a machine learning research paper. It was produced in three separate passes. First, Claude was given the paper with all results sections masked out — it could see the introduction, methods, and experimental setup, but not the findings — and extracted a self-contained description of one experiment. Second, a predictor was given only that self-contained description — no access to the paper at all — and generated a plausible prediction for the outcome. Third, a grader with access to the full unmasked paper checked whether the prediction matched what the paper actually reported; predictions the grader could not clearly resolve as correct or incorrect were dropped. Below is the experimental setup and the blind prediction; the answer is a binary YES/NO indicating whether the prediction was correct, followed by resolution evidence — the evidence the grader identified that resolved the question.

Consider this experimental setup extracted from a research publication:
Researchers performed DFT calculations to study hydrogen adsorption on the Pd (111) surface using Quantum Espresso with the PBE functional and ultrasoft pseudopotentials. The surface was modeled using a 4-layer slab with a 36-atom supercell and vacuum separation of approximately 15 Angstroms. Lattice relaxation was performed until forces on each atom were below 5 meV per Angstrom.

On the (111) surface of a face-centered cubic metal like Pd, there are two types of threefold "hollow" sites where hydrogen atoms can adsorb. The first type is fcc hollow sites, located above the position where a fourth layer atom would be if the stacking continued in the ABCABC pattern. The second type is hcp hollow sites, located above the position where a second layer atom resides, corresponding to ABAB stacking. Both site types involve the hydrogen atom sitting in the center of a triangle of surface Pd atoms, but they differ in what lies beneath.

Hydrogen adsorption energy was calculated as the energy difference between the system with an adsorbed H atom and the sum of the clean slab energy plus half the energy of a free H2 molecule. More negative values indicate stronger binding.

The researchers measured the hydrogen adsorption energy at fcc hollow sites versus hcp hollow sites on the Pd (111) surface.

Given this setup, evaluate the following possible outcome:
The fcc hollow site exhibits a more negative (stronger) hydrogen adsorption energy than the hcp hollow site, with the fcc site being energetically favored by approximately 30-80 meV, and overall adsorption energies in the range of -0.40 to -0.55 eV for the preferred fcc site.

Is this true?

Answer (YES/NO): NO